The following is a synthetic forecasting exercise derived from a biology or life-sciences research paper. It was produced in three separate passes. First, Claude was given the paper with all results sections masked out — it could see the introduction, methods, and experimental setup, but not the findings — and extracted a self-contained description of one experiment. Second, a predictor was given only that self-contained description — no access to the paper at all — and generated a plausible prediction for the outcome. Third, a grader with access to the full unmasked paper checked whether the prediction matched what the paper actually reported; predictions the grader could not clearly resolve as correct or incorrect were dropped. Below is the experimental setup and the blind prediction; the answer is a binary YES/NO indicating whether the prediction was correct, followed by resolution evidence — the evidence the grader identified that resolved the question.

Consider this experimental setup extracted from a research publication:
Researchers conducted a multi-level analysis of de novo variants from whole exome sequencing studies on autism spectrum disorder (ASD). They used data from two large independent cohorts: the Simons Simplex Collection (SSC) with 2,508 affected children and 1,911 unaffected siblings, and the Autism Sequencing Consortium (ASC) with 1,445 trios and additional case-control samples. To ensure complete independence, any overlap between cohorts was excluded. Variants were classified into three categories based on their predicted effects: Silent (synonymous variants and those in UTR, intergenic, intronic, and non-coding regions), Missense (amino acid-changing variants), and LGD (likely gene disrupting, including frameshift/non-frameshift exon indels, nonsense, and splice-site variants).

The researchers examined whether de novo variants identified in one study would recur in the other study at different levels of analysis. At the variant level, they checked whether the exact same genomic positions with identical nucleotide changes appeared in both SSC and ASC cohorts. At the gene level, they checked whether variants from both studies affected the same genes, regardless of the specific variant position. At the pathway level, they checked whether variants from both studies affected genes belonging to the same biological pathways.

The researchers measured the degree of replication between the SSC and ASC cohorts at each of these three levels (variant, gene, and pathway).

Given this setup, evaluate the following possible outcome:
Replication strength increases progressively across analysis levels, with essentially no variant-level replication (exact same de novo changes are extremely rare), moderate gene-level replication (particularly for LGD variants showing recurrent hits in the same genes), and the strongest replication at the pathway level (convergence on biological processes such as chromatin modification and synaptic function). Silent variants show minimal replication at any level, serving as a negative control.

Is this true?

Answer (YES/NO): NO